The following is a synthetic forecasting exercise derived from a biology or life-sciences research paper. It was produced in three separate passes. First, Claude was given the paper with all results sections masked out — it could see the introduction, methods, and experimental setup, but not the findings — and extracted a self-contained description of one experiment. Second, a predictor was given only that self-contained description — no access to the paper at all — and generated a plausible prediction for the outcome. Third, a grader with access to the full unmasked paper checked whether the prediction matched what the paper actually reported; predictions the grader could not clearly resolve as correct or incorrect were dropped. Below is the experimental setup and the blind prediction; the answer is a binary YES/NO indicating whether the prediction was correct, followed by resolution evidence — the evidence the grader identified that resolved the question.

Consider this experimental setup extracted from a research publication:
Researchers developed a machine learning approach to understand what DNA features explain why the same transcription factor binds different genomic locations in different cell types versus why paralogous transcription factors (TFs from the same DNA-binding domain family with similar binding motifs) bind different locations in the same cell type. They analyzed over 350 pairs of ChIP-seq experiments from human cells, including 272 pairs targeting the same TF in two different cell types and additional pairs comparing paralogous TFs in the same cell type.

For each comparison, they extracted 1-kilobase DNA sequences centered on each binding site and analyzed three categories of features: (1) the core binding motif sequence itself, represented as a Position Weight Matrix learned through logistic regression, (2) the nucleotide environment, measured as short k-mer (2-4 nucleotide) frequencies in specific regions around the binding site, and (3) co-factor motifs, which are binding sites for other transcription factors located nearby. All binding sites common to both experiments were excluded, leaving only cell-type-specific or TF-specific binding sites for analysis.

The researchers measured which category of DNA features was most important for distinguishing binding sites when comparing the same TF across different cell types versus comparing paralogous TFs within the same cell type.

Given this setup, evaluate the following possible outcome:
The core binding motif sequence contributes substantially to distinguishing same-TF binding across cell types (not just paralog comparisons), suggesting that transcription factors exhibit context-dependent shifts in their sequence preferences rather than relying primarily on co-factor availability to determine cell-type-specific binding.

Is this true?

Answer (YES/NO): NO